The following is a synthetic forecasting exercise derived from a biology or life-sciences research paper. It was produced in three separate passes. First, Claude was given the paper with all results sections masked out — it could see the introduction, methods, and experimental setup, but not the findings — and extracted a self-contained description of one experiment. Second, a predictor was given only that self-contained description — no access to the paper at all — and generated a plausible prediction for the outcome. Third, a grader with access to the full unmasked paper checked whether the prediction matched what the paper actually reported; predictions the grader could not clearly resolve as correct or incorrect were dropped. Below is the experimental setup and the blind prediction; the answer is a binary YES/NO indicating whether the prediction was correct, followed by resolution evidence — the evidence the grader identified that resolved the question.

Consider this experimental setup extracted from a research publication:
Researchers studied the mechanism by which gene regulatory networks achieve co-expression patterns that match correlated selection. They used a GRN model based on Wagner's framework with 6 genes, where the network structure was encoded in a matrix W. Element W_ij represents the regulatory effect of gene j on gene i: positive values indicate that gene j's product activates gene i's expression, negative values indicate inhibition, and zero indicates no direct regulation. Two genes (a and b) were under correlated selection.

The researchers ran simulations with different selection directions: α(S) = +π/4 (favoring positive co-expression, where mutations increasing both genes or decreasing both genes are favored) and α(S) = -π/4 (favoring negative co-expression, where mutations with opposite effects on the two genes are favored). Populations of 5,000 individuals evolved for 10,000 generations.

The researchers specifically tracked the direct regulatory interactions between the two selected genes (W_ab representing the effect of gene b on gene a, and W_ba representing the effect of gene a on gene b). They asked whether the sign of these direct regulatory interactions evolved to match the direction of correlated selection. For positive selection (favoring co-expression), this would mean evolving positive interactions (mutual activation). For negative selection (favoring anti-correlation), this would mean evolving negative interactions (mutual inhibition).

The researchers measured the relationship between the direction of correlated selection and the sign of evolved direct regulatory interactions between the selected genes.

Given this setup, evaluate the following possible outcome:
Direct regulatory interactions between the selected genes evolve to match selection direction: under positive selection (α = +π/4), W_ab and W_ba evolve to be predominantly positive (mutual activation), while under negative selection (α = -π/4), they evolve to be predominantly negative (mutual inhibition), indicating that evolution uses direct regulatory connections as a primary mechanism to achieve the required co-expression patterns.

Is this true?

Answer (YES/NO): YES